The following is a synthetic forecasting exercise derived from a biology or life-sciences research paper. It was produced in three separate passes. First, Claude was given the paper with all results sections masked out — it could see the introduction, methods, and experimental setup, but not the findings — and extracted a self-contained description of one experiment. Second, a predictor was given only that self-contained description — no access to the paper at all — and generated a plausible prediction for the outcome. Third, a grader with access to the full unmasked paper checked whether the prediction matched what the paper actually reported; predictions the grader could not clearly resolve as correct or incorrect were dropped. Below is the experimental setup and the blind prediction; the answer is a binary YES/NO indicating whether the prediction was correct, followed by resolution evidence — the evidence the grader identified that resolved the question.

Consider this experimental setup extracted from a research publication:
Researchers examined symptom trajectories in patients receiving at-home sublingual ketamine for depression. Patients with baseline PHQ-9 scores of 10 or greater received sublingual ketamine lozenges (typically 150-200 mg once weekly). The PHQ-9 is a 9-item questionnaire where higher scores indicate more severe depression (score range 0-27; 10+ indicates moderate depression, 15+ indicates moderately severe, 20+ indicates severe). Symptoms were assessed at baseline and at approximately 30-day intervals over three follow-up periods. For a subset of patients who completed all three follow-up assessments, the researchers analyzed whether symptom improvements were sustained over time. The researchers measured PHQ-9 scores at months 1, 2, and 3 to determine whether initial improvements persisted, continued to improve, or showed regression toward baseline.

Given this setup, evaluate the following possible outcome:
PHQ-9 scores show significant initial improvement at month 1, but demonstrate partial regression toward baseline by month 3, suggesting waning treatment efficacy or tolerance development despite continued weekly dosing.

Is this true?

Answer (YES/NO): NO